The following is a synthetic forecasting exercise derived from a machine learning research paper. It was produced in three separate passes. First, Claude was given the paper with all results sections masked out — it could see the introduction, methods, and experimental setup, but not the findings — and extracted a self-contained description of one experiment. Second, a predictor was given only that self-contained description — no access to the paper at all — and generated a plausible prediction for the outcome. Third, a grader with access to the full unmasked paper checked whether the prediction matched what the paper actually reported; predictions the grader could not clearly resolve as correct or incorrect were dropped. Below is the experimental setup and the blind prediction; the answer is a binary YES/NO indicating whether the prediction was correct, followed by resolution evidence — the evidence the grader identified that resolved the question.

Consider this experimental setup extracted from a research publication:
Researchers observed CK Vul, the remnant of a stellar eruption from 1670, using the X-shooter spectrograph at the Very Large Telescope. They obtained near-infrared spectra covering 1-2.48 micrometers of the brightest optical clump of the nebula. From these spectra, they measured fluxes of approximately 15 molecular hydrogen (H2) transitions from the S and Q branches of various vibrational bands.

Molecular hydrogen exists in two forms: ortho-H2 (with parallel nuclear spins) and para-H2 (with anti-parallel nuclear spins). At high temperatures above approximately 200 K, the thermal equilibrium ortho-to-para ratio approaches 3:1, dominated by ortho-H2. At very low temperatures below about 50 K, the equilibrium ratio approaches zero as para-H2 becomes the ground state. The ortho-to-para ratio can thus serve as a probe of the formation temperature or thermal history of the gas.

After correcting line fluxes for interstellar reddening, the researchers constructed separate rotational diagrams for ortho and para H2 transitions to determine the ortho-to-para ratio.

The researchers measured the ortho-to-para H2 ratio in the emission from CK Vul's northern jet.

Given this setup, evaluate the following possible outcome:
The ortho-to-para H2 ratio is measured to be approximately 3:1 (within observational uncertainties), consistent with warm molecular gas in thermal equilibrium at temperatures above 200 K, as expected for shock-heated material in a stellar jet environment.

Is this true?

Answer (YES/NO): YES